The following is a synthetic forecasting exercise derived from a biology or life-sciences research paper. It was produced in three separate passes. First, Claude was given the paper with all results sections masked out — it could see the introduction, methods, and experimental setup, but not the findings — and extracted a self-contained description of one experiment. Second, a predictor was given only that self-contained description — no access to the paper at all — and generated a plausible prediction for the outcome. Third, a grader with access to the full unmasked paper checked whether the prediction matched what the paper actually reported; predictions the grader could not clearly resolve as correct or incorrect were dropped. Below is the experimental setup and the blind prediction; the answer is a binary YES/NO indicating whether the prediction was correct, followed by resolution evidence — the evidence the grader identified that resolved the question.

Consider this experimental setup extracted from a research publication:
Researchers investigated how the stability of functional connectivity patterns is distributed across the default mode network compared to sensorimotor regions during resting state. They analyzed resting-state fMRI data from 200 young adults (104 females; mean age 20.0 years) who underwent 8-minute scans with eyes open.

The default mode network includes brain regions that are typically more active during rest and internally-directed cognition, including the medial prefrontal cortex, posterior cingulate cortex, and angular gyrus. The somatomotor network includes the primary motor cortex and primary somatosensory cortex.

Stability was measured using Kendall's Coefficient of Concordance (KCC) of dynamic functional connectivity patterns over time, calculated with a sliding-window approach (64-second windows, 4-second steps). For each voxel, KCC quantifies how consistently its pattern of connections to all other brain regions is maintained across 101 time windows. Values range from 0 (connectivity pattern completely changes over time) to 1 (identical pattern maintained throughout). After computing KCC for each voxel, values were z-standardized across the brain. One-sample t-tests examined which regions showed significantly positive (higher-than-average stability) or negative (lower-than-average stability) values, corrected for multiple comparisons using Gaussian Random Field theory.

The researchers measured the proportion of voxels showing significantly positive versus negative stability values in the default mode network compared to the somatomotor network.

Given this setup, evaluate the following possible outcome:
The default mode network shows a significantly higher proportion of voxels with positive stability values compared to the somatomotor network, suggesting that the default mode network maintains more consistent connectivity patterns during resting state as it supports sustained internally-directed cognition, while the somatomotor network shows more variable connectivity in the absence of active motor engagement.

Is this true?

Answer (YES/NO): YES